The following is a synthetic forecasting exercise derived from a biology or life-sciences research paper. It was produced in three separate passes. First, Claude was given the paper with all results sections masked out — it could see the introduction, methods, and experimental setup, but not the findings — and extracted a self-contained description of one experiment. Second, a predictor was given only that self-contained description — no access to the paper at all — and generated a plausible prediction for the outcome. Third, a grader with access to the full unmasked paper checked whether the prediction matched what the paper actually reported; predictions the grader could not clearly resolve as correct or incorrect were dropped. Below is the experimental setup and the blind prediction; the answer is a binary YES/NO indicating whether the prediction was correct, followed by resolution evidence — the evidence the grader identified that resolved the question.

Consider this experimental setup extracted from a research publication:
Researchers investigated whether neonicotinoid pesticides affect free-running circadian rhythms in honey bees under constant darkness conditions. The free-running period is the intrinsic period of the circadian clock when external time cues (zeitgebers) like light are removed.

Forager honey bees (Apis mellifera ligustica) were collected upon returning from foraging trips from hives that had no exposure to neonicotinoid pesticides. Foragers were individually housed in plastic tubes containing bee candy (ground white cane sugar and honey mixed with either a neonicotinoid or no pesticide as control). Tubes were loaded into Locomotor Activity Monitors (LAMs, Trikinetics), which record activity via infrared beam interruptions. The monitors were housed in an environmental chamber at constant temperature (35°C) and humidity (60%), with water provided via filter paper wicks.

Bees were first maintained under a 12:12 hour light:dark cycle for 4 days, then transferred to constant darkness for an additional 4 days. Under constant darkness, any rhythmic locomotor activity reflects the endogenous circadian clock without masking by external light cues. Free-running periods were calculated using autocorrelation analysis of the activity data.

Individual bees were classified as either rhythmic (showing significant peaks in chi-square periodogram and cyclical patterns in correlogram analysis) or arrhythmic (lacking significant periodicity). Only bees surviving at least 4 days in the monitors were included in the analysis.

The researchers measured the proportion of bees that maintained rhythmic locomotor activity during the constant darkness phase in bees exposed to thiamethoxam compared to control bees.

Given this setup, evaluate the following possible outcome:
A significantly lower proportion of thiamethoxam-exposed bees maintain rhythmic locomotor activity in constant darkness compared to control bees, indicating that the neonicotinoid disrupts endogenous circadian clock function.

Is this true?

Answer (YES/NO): NO